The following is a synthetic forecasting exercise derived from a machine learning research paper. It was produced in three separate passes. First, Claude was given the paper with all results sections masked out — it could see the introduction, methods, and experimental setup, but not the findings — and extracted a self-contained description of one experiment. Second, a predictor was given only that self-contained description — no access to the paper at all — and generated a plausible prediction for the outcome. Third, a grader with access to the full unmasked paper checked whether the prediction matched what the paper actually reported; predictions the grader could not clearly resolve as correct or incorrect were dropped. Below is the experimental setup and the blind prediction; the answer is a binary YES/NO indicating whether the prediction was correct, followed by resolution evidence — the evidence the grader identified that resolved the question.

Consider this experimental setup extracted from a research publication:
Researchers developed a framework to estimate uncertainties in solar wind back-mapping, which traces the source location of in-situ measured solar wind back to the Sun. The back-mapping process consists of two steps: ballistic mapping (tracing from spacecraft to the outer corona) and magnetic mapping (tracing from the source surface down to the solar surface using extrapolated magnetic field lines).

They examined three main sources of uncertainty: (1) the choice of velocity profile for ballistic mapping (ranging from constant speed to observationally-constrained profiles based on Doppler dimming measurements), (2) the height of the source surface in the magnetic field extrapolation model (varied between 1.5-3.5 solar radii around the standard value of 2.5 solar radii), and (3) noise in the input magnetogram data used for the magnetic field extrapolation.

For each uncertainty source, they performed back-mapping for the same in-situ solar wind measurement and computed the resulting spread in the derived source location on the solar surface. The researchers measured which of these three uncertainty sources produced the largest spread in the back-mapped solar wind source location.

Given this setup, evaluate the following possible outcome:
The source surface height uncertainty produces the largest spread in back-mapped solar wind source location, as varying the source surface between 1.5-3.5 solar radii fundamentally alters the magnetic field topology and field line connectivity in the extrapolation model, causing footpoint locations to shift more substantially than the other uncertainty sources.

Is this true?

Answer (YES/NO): YES